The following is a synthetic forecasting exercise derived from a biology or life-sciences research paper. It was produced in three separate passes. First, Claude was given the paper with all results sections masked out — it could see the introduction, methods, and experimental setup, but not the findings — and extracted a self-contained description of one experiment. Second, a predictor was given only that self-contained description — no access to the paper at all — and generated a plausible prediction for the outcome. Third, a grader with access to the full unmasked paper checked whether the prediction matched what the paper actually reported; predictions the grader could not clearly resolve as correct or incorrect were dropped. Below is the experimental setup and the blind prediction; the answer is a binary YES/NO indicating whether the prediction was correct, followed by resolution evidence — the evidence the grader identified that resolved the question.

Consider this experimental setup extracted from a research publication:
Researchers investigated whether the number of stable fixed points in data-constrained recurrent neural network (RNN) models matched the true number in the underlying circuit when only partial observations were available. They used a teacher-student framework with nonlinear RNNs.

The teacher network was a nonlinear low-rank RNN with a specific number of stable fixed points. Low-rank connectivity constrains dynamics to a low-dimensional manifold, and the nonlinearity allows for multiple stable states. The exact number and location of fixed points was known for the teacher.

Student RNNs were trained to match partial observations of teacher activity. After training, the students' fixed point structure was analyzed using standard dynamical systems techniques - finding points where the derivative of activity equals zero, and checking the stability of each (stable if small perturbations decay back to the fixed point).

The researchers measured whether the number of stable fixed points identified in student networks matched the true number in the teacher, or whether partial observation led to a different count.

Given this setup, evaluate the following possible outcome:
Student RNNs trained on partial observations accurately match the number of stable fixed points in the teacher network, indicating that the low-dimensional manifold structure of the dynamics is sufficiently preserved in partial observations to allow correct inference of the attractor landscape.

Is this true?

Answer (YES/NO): NO